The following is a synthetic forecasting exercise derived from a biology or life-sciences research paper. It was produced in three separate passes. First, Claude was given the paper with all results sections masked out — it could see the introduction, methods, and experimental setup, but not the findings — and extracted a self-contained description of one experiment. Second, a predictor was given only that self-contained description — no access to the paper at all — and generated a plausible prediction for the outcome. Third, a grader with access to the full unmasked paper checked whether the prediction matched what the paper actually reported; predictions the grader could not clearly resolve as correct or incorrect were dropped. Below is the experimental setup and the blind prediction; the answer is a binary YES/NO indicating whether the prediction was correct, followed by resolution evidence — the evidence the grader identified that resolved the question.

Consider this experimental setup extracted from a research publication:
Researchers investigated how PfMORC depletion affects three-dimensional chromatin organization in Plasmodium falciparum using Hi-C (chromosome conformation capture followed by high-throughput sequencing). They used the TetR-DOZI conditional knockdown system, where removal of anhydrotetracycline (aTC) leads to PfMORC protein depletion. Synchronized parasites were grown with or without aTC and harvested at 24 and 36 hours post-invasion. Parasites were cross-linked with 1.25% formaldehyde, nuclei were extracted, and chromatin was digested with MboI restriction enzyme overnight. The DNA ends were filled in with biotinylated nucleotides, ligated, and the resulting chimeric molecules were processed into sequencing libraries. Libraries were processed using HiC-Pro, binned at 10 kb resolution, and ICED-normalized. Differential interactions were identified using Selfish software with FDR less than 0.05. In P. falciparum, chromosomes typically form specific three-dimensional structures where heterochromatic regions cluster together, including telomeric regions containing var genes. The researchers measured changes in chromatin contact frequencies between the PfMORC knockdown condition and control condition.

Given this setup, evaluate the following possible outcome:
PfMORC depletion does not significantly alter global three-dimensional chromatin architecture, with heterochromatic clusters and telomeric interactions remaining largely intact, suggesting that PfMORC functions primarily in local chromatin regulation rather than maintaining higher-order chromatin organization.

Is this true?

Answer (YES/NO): NO